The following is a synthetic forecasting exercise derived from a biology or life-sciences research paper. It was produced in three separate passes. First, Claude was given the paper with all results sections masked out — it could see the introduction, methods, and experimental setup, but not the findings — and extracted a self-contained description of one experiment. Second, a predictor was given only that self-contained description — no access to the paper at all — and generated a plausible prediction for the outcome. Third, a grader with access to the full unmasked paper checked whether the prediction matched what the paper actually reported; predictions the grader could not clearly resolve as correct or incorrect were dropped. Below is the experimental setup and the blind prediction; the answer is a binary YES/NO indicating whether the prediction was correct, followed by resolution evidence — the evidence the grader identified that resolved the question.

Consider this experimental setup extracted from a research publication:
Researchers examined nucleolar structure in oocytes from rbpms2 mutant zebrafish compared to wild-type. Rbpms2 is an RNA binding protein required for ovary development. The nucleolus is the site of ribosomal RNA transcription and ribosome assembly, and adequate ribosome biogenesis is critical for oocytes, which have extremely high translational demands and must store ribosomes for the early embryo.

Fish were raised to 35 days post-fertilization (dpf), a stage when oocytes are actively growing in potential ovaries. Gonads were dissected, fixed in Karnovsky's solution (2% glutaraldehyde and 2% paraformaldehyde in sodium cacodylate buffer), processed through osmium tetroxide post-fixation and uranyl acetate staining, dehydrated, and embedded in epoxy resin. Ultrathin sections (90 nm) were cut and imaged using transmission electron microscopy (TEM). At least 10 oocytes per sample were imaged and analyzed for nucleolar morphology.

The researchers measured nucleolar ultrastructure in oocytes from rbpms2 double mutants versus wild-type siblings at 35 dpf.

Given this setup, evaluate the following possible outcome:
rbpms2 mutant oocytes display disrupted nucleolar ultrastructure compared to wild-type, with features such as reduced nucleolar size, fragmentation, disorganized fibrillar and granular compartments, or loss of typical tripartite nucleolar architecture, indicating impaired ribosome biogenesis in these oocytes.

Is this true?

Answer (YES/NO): NO